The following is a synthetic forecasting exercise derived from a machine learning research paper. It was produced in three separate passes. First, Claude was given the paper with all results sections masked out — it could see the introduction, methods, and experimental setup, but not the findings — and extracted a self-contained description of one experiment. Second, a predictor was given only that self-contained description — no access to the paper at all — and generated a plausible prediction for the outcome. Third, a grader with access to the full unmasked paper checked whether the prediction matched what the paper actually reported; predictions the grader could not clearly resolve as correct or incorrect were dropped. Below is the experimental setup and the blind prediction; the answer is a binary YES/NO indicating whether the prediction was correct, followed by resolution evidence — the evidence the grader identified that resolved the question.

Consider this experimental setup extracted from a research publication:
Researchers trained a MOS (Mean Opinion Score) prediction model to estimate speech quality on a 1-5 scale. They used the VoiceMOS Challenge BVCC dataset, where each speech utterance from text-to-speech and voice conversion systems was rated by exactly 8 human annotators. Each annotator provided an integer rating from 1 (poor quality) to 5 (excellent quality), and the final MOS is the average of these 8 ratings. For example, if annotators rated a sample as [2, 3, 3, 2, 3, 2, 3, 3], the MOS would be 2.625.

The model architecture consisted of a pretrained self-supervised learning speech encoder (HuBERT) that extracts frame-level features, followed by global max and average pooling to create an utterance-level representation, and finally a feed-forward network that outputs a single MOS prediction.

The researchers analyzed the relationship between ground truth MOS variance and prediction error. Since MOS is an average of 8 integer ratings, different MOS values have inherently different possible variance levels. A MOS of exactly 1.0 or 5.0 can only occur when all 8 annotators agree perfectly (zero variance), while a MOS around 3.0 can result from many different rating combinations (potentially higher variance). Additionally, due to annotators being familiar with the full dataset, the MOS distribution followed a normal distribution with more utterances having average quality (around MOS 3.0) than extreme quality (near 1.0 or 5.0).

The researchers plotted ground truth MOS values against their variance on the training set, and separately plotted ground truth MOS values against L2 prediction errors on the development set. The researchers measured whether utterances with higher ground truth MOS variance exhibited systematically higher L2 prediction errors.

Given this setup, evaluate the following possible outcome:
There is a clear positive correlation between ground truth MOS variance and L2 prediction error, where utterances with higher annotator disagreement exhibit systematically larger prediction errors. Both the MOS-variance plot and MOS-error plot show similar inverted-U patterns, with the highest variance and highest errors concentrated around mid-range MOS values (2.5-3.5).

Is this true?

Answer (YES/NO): NO